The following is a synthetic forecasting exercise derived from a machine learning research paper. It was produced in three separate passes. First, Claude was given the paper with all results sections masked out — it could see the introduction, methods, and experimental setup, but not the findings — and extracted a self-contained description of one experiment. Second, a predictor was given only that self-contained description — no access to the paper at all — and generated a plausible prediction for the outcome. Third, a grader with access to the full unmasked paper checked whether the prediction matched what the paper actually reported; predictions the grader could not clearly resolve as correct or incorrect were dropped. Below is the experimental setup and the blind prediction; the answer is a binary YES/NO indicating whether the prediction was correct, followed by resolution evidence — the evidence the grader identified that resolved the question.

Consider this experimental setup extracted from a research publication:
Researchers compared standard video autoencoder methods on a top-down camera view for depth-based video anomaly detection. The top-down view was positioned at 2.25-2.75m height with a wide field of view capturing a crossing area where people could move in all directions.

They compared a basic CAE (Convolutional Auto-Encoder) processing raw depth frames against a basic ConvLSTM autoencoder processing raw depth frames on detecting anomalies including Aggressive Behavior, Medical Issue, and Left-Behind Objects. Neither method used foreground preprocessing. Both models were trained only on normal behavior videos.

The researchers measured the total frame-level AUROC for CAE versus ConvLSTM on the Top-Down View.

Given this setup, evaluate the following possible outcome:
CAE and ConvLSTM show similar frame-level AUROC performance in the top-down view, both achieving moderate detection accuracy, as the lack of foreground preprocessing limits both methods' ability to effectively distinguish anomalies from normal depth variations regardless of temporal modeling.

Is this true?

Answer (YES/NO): NO